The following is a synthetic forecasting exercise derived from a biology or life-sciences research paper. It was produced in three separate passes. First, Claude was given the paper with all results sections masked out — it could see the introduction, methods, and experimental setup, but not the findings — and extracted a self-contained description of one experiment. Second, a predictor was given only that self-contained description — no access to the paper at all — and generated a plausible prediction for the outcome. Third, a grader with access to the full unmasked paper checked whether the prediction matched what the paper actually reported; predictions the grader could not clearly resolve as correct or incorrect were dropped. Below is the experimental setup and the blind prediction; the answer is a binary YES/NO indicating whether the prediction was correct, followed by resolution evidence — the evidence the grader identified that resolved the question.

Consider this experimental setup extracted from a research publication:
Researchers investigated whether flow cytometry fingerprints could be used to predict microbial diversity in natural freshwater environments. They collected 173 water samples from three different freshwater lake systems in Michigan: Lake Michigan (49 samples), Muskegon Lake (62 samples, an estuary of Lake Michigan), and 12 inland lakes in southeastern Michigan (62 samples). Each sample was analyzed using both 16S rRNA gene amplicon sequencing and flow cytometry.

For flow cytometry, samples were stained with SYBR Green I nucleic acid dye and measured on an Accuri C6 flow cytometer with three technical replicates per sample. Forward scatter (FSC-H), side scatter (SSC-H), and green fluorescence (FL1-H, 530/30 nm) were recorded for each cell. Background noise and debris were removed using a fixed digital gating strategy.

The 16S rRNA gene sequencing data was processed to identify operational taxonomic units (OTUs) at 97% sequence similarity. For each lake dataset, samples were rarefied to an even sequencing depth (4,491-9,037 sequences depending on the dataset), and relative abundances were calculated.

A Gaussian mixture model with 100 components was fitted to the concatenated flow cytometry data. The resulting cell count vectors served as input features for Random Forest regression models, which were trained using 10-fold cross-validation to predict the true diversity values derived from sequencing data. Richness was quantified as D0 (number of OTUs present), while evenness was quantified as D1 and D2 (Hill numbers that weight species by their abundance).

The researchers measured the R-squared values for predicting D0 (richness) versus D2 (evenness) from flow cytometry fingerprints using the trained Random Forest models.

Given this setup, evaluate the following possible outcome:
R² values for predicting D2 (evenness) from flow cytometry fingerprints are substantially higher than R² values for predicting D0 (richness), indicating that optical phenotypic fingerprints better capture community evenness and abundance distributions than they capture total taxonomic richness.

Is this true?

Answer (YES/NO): NO